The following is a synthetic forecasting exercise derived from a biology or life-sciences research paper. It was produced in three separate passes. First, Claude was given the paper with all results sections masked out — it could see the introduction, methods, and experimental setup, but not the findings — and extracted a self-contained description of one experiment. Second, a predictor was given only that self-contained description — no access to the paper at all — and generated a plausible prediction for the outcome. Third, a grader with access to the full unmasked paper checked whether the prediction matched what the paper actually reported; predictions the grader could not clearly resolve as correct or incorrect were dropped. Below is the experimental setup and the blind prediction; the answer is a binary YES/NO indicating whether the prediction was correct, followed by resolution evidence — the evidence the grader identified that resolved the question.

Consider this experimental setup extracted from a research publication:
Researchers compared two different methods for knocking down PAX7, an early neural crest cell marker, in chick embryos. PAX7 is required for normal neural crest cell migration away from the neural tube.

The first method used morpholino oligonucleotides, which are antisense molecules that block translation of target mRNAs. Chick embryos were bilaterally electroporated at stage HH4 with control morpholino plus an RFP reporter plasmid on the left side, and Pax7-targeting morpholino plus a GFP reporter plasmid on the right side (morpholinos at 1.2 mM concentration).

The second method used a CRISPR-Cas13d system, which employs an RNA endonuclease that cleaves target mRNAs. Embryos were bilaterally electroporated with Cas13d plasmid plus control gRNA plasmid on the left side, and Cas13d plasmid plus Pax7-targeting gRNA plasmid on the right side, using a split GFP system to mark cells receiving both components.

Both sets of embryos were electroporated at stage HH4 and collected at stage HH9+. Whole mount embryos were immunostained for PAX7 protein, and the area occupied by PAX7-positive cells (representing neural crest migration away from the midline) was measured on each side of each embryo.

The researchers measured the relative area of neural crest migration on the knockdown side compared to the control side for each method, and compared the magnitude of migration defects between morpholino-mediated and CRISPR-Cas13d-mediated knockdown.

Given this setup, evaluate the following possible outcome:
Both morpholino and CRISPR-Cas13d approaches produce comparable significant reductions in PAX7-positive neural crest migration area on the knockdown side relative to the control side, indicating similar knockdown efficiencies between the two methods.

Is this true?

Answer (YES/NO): YES